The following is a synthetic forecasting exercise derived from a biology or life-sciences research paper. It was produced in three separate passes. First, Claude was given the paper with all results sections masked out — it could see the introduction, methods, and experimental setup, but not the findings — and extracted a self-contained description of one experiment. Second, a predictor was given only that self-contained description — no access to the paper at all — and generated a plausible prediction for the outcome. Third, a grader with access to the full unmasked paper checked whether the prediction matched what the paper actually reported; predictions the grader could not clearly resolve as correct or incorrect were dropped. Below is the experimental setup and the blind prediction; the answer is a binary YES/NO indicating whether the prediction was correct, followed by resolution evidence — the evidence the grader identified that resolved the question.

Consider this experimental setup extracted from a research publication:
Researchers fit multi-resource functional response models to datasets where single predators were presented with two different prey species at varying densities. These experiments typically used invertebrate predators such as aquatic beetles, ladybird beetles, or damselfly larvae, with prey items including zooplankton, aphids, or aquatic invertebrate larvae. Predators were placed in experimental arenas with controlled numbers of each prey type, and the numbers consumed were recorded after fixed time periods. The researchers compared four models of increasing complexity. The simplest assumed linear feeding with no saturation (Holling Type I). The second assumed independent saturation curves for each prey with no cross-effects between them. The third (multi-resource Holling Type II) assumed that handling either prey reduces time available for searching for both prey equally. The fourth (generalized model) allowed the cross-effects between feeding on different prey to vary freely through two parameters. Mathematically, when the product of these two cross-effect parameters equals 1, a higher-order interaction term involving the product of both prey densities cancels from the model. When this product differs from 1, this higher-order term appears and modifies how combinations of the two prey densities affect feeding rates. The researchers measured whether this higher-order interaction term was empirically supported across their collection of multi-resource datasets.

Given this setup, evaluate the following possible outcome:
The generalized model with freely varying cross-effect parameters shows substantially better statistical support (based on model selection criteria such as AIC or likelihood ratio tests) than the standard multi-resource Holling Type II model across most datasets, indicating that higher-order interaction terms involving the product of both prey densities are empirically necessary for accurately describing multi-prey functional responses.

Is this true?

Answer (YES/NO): YES